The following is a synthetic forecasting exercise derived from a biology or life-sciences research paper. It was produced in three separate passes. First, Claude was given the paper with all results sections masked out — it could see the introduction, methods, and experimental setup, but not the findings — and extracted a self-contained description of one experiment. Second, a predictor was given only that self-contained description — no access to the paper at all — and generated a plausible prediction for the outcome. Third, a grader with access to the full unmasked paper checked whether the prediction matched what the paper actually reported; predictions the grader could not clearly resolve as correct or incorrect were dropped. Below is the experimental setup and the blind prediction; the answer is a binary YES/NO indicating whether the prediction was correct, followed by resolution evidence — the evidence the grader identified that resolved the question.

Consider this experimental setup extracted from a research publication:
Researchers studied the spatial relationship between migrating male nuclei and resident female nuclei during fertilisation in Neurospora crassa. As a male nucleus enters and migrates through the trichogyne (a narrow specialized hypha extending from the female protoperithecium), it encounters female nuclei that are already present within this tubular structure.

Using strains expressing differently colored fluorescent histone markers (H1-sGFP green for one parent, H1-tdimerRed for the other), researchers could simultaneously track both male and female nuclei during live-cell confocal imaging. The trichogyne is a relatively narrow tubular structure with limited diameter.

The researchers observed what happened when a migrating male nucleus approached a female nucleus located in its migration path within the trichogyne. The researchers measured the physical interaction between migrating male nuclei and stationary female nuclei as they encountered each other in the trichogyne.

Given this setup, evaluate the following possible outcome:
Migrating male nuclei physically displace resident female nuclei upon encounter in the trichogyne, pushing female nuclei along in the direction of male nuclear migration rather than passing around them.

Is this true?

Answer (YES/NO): NO